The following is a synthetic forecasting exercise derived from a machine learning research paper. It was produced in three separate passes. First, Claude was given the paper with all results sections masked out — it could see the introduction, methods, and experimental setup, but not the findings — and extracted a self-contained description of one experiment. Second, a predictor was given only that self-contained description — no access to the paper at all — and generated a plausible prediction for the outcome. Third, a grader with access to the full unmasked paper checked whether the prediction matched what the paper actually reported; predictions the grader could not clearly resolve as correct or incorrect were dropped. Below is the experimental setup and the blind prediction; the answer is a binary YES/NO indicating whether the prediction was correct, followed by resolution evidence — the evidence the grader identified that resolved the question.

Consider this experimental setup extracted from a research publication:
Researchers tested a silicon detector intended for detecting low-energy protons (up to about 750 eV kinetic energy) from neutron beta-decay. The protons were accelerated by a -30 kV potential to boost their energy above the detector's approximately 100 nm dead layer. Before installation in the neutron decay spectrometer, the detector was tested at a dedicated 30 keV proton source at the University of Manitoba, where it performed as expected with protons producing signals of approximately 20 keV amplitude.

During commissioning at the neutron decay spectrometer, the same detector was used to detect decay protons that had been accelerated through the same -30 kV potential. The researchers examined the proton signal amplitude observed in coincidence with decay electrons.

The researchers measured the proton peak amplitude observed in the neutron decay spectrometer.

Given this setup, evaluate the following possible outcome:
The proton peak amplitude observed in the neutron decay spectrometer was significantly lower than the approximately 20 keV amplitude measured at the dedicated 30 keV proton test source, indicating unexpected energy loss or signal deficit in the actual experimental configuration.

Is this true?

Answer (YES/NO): YES